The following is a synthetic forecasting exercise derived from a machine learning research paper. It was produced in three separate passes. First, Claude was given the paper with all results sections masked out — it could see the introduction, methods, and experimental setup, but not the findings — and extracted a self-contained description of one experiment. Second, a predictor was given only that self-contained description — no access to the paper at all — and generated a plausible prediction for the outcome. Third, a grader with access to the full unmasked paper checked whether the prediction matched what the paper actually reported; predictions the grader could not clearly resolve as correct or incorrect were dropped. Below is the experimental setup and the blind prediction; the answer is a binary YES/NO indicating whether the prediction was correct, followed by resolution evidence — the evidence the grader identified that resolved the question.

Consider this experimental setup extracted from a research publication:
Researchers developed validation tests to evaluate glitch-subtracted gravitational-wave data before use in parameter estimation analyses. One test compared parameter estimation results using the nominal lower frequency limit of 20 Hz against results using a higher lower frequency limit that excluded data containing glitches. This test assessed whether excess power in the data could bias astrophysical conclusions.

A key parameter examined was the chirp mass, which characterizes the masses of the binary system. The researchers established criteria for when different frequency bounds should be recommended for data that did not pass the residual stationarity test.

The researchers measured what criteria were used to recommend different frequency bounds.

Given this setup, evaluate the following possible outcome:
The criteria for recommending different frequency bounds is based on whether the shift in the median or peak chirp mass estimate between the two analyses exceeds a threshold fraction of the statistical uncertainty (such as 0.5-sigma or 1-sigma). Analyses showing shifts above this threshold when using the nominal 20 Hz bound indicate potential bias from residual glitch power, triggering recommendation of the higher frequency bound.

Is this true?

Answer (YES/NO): NO